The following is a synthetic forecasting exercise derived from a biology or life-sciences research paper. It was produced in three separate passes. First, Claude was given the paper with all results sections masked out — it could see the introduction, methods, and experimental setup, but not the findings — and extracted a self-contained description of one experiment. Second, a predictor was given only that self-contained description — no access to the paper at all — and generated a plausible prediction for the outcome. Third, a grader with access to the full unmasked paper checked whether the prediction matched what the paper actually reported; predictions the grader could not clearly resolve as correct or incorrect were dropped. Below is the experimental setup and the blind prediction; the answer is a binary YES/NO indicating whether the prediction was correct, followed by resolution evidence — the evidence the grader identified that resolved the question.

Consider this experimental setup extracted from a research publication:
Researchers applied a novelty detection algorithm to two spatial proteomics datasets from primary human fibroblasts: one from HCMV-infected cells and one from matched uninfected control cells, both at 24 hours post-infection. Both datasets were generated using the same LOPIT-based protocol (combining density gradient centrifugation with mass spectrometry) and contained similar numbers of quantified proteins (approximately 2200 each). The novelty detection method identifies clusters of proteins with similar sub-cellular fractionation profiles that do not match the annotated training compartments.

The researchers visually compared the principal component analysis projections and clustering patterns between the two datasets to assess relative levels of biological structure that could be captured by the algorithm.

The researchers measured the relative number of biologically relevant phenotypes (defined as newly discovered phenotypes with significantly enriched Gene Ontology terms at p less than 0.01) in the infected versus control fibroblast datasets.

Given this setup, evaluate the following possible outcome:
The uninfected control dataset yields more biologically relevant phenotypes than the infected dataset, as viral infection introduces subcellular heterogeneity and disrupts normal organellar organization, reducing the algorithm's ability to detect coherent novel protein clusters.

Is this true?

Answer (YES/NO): NO